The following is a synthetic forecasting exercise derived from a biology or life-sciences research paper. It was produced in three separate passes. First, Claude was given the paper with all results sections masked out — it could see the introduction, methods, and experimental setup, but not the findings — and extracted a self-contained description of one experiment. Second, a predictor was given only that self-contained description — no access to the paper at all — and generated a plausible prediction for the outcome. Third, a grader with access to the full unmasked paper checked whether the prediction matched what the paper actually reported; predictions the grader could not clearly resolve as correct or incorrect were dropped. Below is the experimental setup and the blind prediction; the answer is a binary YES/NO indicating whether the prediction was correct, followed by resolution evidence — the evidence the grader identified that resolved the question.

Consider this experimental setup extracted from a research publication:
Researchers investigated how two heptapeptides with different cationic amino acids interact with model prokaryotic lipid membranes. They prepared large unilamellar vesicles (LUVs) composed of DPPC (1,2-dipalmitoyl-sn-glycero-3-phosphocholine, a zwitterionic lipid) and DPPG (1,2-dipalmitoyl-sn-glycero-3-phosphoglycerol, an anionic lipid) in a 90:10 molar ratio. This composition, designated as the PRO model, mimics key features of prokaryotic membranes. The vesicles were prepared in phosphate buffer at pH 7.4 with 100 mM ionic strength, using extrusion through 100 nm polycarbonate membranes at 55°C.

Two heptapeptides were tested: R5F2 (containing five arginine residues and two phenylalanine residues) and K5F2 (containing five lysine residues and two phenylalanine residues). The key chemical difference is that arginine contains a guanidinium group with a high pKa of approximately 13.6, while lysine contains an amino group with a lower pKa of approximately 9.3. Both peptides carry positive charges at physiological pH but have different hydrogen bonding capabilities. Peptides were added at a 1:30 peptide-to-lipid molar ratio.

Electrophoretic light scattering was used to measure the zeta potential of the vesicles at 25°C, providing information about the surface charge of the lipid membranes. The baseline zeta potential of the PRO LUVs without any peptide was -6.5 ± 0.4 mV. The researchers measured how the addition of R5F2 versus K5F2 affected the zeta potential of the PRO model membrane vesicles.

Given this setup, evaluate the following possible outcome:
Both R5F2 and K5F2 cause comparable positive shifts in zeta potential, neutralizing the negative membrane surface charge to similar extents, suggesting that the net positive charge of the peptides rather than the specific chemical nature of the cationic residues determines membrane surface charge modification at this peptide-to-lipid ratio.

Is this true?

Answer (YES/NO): NO